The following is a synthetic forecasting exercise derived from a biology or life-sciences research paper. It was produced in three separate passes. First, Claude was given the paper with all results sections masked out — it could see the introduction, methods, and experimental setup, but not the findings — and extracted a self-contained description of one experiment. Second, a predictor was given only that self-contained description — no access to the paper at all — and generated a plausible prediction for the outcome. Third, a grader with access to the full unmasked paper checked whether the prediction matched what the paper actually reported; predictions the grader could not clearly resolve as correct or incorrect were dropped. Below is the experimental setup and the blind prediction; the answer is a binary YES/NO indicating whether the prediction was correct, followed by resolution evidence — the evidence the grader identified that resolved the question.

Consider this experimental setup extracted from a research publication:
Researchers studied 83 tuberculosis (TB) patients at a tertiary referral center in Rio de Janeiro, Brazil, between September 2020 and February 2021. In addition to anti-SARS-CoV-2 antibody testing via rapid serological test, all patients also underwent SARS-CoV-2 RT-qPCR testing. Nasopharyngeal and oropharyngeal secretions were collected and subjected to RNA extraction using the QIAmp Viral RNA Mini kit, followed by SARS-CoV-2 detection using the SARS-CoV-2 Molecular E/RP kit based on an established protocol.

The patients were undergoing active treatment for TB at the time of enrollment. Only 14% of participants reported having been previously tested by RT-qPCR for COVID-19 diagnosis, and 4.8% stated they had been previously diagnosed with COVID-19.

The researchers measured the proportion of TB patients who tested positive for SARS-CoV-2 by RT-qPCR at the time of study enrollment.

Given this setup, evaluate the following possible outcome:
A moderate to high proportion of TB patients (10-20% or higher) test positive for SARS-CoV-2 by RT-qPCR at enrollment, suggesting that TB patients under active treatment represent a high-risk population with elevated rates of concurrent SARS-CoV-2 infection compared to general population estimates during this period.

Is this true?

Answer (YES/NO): NO